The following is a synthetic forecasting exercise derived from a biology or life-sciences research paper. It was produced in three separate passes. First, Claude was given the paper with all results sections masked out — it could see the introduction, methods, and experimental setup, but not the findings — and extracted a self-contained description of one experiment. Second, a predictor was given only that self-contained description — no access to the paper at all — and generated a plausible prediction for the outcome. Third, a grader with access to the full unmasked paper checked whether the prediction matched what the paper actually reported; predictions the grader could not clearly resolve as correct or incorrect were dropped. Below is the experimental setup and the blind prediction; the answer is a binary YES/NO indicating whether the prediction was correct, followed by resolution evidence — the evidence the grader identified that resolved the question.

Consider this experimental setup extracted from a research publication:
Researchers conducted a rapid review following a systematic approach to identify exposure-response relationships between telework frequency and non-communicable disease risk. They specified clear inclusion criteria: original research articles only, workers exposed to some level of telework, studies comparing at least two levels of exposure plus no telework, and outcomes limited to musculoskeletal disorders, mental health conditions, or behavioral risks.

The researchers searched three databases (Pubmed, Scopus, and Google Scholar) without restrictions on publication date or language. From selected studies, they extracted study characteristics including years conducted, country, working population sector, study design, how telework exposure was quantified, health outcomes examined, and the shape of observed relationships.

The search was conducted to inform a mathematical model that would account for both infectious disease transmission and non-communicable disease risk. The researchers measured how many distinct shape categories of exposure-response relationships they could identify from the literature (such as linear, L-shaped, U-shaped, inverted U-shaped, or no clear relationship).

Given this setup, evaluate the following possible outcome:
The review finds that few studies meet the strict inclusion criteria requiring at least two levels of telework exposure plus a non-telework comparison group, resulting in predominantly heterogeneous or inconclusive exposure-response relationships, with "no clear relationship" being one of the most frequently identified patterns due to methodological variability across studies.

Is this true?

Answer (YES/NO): NO